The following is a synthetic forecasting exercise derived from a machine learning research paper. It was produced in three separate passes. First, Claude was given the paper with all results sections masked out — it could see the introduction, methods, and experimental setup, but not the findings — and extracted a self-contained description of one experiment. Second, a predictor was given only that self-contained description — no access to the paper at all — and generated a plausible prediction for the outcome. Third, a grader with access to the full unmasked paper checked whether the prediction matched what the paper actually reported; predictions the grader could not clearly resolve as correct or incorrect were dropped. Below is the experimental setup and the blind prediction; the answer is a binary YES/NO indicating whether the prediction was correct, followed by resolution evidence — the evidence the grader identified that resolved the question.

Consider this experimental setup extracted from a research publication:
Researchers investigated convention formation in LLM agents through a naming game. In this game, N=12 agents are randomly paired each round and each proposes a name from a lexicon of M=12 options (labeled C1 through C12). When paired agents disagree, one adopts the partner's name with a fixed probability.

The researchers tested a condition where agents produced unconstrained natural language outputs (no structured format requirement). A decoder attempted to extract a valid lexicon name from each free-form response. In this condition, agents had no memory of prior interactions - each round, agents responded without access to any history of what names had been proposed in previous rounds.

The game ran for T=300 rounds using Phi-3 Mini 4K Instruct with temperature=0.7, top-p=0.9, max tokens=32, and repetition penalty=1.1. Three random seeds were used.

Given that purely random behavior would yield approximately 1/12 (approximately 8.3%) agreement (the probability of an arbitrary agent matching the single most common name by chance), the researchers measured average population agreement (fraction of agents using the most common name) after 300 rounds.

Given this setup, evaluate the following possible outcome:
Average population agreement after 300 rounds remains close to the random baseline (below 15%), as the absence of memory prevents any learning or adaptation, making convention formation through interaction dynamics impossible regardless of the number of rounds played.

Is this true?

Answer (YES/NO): YES